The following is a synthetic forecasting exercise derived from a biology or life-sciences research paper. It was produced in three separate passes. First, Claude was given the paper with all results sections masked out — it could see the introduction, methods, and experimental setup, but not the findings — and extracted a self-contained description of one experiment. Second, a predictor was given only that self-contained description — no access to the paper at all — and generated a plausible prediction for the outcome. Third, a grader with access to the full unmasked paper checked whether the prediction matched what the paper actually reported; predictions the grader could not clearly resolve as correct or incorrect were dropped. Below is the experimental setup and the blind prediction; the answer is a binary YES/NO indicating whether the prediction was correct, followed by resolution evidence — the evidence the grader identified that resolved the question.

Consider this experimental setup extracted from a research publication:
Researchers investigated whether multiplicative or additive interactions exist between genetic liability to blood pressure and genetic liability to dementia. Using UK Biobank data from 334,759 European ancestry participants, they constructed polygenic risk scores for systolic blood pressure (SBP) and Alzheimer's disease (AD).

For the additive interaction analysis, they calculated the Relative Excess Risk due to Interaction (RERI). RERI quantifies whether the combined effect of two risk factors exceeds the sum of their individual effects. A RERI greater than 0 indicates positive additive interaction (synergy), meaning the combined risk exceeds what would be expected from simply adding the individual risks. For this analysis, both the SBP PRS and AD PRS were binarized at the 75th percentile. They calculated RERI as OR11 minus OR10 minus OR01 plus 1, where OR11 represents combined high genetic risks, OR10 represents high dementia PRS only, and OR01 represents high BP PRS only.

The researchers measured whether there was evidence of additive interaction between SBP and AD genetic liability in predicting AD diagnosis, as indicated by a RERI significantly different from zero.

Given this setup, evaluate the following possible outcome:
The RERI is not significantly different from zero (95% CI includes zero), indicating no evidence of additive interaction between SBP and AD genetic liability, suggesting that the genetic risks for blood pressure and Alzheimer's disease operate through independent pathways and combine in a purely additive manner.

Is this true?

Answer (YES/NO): YES